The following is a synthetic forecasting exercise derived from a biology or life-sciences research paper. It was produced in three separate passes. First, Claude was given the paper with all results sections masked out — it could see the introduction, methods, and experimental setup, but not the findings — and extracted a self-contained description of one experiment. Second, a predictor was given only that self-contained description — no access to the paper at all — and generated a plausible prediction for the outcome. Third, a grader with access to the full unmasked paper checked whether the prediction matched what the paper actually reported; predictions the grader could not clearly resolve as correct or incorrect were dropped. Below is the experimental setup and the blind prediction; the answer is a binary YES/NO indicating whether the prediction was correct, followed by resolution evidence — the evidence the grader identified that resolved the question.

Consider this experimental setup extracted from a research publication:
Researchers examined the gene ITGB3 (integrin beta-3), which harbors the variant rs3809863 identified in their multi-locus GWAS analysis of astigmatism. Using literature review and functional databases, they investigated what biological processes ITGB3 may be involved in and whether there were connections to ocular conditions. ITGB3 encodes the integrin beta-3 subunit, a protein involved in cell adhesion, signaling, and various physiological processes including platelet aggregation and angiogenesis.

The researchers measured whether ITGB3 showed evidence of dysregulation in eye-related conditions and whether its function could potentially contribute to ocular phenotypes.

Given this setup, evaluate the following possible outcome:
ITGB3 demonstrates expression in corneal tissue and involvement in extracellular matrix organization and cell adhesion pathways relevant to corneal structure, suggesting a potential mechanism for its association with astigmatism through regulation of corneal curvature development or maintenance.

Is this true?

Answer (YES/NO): NO